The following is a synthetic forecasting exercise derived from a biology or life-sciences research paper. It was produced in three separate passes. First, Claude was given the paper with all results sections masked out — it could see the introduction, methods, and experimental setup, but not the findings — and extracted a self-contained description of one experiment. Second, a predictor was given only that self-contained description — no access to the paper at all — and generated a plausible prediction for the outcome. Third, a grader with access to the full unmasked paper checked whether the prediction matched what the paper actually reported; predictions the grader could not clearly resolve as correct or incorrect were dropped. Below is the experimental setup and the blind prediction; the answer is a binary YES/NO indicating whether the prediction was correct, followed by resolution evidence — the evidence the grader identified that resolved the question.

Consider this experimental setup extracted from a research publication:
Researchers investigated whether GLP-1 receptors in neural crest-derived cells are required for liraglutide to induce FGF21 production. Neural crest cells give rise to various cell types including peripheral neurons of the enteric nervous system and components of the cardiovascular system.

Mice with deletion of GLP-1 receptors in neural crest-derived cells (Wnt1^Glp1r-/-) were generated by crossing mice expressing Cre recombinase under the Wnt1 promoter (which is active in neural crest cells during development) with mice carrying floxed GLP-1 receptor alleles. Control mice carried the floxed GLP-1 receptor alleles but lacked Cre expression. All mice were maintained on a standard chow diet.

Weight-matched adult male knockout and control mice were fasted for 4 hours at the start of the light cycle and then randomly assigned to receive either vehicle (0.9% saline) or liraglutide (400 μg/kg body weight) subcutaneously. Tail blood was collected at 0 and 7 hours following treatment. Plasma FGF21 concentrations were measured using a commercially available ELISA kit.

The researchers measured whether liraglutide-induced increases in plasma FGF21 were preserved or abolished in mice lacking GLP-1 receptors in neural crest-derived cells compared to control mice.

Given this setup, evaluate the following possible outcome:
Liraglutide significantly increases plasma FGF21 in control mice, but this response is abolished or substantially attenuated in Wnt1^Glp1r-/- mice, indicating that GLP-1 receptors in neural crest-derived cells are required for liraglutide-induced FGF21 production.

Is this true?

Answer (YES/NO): YES